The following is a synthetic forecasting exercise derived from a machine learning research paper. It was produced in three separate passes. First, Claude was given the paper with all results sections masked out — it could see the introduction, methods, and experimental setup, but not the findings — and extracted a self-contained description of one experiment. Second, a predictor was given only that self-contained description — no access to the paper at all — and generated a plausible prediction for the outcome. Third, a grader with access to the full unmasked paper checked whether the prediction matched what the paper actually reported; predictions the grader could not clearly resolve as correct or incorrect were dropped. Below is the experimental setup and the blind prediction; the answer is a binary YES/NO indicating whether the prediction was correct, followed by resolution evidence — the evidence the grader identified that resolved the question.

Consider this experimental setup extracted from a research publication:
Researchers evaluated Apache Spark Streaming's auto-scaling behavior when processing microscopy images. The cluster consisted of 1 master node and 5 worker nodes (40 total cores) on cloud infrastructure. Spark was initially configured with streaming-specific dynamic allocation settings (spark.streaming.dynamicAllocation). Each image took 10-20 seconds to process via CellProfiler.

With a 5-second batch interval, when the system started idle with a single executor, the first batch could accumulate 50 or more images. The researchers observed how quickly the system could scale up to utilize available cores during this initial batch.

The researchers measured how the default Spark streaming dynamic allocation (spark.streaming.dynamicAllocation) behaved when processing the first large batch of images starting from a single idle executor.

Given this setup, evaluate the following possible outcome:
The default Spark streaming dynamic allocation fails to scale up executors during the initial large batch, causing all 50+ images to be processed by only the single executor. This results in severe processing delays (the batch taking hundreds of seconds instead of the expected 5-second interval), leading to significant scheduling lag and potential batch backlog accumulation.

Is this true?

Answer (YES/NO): YES